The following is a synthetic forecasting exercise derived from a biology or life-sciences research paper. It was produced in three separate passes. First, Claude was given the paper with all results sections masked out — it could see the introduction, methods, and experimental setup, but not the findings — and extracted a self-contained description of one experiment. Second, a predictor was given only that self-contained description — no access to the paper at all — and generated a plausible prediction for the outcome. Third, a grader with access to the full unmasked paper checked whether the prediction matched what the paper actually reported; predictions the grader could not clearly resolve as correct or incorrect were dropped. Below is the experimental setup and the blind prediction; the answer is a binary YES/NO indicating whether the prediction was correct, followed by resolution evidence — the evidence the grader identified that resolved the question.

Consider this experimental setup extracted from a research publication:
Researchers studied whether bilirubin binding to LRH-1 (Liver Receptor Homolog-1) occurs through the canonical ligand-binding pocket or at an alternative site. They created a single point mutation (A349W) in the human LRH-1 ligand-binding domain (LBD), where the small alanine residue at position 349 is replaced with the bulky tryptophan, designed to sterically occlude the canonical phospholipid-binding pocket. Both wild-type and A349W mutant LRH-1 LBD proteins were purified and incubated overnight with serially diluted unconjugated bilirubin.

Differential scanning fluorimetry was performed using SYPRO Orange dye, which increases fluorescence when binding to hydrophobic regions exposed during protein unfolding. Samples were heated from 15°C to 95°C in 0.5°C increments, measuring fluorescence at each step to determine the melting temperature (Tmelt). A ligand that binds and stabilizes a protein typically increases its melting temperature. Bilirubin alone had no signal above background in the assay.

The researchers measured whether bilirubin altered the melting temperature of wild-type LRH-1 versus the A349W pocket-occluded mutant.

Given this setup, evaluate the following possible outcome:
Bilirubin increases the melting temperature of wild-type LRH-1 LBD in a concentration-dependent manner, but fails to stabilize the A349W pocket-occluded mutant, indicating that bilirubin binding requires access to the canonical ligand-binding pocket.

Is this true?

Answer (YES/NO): NO